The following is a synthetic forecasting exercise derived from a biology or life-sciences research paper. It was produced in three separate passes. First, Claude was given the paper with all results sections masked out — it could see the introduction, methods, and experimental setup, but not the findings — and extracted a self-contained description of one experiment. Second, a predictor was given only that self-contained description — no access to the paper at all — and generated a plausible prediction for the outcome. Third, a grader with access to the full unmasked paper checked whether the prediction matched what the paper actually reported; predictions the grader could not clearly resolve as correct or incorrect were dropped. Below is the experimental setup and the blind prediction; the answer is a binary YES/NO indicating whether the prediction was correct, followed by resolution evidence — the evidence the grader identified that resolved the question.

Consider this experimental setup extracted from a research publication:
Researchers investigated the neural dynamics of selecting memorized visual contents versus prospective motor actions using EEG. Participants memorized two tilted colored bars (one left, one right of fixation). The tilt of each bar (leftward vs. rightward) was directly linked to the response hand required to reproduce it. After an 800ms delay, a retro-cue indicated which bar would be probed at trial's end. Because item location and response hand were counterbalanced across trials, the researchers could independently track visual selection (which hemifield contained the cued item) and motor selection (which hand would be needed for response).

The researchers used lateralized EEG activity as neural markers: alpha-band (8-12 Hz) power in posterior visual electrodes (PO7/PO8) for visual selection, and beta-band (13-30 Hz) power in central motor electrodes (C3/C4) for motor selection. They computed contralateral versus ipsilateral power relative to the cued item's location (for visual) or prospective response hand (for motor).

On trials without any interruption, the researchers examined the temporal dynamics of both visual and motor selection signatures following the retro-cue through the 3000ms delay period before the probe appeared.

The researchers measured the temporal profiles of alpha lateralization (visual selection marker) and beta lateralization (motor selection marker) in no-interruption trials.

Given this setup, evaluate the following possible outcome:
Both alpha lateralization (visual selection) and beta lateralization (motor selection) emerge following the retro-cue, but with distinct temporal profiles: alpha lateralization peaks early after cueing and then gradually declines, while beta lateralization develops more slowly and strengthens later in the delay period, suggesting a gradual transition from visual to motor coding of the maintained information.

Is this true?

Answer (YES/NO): NO